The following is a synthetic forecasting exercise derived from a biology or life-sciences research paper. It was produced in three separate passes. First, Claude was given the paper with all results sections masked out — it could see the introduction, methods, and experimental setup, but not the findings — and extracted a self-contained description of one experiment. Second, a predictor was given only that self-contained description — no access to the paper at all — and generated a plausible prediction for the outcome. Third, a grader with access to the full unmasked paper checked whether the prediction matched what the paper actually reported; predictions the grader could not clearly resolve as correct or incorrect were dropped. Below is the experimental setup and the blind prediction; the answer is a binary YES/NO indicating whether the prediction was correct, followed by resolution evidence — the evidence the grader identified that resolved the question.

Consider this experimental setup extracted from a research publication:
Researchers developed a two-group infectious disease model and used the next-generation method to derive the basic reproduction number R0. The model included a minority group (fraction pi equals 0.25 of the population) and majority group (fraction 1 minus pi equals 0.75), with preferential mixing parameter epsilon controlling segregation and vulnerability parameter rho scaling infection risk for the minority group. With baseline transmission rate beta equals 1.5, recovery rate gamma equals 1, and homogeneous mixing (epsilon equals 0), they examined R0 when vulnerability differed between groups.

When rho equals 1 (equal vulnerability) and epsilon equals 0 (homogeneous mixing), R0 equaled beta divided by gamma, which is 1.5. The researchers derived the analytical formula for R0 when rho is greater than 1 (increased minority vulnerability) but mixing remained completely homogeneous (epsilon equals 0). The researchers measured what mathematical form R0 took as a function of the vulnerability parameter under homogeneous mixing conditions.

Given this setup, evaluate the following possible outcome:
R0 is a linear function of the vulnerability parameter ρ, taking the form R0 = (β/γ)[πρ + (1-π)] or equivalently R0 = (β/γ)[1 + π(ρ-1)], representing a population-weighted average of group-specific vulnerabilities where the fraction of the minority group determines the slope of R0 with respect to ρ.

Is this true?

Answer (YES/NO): YES